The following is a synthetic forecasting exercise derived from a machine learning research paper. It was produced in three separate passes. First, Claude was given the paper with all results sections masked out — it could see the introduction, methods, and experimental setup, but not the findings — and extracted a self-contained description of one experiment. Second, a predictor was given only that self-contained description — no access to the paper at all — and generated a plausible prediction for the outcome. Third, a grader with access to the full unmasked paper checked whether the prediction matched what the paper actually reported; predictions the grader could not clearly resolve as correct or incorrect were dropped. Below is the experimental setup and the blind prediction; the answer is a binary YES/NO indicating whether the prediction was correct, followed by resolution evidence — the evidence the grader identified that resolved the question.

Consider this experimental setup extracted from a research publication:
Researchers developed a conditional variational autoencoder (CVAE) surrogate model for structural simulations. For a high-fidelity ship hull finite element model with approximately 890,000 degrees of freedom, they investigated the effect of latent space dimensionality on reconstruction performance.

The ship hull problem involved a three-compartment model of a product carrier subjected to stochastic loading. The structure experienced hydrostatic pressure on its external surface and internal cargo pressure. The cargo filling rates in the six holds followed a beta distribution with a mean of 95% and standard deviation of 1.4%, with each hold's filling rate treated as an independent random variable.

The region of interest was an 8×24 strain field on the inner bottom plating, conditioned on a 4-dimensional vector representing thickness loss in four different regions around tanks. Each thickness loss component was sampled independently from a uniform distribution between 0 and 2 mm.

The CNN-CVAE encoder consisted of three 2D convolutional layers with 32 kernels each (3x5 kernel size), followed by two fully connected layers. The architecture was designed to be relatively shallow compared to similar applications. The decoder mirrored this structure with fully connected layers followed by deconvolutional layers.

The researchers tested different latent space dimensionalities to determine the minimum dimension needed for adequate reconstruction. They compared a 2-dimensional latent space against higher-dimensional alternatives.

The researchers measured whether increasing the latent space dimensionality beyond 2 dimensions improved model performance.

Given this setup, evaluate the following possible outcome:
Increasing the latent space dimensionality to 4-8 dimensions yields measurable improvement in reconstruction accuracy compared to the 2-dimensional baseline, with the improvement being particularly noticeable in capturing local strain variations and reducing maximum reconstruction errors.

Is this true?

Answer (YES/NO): NO